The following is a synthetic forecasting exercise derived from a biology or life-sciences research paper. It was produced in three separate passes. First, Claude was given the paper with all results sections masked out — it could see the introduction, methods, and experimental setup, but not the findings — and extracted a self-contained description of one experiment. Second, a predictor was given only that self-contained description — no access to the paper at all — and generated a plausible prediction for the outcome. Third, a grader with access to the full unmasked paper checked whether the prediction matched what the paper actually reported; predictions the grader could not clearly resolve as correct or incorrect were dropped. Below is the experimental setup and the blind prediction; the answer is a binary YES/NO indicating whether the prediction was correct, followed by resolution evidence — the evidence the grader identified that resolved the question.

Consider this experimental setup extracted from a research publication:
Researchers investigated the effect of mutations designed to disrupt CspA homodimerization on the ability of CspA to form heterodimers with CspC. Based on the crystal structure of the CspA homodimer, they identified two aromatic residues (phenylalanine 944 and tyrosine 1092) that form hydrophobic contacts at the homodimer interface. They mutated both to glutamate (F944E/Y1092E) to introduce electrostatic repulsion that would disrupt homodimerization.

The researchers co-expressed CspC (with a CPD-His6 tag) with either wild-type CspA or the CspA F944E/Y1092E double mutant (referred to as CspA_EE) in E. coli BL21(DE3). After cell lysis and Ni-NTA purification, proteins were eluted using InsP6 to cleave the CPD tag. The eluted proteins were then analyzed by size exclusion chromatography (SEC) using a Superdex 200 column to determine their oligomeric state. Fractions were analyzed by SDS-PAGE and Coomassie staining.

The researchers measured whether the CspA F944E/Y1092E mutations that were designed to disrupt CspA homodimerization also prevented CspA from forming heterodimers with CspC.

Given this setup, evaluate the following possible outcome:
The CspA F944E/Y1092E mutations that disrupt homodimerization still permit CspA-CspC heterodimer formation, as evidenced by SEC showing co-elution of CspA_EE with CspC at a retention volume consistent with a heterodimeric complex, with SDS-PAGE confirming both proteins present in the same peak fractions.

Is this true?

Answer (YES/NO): YES